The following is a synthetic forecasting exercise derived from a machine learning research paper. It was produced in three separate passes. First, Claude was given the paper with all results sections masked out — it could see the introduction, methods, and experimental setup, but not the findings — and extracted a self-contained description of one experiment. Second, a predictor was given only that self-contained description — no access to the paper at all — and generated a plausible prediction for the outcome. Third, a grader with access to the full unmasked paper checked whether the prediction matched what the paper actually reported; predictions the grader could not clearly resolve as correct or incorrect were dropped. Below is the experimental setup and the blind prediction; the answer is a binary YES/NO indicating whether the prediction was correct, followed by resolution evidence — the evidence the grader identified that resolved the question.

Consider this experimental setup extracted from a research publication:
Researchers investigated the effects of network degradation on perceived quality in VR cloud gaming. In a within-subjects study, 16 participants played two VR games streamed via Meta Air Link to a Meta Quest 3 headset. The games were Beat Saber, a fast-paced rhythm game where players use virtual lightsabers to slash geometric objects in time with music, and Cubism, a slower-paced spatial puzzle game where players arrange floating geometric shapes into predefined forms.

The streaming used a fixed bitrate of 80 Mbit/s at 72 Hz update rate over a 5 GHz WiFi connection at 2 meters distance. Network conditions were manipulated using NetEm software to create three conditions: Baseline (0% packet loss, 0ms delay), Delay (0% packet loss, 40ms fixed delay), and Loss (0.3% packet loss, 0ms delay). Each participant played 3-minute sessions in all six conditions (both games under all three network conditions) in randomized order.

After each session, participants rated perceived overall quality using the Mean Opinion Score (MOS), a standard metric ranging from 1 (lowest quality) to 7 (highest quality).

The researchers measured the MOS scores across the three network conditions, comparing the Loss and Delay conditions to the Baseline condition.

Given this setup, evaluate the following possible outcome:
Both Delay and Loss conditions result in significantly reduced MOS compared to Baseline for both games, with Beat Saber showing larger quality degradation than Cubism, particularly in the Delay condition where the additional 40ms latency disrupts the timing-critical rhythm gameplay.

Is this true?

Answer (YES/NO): NO